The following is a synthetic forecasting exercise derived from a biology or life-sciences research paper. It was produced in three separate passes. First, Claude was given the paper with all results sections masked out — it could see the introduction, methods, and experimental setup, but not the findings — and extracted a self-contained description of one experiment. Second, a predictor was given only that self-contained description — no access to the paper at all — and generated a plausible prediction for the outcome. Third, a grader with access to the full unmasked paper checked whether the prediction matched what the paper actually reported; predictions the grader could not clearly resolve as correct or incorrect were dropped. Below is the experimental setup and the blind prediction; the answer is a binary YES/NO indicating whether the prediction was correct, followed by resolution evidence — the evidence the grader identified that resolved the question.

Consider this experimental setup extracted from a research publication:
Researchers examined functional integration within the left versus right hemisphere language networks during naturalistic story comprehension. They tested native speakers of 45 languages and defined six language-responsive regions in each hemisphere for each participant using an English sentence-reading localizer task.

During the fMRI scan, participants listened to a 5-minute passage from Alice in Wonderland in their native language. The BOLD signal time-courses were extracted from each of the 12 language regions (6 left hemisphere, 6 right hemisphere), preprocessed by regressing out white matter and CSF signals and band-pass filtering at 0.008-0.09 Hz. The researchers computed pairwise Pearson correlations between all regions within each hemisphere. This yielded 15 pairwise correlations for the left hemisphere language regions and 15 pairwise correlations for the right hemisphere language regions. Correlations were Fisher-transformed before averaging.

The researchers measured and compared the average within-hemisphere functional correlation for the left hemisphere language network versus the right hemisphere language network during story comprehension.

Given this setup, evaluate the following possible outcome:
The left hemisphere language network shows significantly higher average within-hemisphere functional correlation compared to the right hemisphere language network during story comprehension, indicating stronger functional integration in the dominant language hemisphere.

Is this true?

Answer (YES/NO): YES